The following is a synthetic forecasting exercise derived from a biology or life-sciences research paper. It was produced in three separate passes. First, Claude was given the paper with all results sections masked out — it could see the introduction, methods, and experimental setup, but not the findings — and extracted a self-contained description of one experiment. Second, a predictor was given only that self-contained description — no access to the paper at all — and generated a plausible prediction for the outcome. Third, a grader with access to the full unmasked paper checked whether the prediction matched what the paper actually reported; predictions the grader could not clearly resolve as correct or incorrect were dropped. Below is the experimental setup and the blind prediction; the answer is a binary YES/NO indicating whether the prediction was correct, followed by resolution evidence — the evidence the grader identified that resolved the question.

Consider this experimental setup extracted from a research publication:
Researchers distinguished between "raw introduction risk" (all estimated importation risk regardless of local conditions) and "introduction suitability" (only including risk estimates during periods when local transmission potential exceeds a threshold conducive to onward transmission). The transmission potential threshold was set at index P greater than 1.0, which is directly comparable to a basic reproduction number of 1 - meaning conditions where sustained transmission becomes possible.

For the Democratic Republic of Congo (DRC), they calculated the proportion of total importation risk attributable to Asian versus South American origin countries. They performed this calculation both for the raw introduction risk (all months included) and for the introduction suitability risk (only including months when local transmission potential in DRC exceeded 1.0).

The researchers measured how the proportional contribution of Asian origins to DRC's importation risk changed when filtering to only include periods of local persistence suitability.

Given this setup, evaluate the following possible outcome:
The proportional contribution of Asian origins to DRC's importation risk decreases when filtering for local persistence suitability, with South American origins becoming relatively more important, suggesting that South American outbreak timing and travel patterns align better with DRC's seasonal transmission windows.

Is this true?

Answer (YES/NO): NO